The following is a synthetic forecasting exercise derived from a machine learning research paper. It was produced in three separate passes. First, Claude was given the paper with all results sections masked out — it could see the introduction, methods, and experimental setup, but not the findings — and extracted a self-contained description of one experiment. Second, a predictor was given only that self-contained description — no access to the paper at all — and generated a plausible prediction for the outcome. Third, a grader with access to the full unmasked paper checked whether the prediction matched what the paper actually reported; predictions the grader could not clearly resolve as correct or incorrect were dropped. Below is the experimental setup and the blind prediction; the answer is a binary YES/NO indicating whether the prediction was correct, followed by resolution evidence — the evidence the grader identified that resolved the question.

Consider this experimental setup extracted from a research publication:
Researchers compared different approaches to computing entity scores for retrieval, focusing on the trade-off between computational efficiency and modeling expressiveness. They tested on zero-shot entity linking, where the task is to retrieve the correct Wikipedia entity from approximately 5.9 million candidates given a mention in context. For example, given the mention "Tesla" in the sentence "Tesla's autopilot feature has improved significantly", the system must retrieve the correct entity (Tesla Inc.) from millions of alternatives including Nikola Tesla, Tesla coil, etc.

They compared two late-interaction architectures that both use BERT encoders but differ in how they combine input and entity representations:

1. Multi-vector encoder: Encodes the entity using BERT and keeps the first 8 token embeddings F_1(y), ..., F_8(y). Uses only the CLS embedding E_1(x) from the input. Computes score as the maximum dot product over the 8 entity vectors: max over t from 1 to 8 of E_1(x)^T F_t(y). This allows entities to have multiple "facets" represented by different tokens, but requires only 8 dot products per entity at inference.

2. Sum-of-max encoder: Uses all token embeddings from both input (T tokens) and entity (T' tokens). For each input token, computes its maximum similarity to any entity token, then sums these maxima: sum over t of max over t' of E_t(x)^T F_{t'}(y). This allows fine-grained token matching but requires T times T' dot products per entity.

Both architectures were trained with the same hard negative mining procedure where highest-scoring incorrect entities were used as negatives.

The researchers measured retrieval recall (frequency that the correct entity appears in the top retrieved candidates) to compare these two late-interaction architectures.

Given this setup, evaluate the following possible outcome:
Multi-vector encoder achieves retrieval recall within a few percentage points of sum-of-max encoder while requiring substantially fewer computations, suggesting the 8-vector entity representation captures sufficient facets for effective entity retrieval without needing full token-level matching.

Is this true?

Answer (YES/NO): NO